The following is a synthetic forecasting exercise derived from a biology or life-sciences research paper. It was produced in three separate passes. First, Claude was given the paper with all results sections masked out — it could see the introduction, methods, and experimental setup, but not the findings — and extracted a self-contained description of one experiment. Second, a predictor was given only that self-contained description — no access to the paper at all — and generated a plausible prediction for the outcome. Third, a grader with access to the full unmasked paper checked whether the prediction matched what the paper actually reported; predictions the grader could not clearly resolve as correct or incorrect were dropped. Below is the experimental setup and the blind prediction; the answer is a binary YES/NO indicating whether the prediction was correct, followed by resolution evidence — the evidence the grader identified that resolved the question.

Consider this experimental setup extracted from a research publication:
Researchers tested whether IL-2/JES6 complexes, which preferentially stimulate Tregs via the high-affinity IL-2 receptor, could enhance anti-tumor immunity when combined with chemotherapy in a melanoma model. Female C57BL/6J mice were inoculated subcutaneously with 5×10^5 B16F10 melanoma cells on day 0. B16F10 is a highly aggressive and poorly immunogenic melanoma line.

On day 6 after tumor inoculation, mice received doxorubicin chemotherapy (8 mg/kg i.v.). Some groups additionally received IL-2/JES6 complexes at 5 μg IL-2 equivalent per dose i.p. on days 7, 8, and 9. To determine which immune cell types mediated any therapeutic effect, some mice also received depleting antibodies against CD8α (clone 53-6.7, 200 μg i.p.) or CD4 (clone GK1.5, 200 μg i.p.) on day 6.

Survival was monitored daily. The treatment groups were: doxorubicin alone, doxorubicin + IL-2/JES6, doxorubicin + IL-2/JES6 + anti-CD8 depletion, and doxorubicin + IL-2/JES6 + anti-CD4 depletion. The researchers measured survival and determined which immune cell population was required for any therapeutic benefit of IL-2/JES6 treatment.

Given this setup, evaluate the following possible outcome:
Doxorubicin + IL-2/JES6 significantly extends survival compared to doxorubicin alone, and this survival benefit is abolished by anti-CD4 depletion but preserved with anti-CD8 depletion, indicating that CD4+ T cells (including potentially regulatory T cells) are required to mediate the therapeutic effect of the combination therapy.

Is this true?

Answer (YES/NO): NO